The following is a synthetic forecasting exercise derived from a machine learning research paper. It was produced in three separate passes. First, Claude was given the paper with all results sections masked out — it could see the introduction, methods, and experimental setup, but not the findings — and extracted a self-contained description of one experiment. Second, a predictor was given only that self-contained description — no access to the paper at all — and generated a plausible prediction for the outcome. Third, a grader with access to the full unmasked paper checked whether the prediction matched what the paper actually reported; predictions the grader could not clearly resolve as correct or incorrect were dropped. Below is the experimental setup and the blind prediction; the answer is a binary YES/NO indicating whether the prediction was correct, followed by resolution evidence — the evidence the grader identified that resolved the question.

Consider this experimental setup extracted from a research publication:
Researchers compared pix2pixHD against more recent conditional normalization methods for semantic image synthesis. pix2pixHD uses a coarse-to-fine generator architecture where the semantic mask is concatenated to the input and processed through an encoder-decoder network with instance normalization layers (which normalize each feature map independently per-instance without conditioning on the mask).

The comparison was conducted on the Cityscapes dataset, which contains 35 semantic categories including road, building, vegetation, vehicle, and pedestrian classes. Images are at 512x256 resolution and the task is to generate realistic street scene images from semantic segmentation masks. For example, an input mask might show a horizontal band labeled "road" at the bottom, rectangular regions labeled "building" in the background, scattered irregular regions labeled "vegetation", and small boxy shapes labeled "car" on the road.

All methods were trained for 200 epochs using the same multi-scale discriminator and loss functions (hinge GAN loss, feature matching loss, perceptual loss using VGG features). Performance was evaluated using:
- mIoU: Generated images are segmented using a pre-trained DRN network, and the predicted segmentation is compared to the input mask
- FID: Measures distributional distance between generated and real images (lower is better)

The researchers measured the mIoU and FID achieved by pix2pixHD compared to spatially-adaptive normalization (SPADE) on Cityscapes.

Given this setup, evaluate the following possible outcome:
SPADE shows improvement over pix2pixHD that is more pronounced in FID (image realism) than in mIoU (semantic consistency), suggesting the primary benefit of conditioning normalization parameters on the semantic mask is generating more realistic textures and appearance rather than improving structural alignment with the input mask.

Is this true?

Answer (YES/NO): YES